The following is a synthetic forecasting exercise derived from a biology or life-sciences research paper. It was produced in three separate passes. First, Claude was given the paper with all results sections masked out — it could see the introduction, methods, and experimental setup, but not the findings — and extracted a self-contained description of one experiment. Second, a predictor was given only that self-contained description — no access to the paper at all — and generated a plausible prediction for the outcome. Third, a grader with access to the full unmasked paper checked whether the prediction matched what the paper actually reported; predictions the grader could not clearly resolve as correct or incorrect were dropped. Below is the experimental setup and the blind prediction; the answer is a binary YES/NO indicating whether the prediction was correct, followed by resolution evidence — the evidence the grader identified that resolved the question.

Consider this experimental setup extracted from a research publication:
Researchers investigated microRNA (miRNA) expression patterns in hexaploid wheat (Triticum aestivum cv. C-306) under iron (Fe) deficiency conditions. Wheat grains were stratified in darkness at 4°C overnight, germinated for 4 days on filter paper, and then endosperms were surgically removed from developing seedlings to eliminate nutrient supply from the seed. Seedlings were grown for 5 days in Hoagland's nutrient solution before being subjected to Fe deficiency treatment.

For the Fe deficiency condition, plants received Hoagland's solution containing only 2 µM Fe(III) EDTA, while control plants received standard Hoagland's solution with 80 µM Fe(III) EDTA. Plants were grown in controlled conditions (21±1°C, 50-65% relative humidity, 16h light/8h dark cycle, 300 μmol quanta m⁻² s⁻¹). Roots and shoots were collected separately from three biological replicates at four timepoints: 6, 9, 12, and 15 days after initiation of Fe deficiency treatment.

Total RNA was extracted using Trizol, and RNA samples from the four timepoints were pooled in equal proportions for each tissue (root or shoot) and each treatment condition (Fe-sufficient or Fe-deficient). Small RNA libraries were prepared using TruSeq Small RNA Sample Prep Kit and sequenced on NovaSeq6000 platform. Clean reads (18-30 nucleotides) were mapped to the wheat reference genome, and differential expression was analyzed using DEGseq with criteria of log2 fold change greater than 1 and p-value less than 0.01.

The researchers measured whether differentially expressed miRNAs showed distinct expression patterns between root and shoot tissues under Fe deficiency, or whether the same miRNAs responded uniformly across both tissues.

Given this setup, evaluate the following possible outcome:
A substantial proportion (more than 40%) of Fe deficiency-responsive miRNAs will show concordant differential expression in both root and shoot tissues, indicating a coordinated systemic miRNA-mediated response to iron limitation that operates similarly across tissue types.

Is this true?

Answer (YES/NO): NO